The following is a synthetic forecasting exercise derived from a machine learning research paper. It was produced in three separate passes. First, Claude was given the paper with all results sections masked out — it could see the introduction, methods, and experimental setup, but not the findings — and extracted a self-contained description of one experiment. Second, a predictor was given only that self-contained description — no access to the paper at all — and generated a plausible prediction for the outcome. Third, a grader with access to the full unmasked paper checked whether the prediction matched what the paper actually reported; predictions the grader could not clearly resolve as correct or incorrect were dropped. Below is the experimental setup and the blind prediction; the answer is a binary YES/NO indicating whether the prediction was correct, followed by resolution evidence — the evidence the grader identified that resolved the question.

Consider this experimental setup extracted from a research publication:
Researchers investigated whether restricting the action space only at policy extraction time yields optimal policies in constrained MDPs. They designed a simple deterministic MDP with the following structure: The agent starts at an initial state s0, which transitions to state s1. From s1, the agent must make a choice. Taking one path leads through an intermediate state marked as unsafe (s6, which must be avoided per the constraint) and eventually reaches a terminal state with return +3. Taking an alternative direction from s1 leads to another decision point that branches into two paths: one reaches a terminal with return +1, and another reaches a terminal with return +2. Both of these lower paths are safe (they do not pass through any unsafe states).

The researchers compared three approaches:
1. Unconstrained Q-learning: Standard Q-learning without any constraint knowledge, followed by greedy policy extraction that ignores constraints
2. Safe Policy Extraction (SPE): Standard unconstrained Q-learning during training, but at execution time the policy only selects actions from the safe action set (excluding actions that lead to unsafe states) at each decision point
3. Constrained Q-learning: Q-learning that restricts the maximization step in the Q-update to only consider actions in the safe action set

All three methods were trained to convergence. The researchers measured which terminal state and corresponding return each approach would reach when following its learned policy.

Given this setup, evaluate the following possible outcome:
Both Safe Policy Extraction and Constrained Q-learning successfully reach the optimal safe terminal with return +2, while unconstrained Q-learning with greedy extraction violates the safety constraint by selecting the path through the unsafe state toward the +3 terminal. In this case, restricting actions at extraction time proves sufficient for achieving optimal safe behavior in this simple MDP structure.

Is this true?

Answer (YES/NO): NO